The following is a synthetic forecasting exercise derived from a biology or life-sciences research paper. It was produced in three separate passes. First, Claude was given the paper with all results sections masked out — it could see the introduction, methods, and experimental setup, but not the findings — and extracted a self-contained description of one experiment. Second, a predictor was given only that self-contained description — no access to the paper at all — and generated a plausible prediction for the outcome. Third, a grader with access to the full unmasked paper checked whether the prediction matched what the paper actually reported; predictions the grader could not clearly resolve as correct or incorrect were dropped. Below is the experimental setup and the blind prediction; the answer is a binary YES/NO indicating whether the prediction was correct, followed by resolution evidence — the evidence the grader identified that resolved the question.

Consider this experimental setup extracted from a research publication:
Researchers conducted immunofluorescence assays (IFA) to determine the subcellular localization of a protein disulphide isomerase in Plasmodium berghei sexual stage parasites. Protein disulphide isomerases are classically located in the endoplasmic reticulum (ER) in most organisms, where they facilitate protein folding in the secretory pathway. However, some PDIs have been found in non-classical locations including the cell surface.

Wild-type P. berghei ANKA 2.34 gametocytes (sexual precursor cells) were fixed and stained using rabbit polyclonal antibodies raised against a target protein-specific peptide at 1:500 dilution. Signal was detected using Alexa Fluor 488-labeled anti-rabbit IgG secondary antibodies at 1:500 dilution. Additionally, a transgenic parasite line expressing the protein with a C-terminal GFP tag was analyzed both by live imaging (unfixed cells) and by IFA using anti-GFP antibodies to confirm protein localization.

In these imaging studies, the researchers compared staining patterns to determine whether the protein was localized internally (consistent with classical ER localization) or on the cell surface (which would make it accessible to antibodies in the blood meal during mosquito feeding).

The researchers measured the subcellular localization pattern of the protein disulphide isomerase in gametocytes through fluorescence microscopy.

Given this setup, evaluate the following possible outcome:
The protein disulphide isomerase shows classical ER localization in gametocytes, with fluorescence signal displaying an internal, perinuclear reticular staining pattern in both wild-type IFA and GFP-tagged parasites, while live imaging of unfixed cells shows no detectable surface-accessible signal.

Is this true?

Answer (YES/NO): NO